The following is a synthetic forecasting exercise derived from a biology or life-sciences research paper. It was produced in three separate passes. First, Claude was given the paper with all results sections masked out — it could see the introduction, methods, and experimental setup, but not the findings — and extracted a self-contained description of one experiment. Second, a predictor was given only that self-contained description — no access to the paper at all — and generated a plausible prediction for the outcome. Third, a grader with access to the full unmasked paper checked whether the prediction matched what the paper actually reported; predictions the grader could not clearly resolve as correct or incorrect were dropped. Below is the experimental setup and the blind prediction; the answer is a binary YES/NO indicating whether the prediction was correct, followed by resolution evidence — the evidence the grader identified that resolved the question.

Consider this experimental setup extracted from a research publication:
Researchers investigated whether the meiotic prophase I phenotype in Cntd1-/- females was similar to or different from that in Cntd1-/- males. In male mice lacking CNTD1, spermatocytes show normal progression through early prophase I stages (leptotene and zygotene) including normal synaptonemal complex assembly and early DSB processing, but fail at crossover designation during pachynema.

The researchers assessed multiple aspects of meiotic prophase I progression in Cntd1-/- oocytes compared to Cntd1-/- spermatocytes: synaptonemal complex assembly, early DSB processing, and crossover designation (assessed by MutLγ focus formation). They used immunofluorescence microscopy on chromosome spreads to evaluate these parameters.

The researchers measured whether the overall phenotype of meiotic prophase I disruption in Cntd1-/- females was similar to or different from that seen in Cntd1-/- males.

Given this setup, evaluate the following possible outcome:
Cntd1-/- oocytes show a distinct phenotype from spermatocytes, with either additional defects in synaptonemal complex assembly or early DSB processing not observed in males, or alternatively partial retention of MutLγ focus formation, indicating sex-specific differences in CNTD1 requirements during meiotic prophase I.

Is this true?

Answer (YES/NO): NO